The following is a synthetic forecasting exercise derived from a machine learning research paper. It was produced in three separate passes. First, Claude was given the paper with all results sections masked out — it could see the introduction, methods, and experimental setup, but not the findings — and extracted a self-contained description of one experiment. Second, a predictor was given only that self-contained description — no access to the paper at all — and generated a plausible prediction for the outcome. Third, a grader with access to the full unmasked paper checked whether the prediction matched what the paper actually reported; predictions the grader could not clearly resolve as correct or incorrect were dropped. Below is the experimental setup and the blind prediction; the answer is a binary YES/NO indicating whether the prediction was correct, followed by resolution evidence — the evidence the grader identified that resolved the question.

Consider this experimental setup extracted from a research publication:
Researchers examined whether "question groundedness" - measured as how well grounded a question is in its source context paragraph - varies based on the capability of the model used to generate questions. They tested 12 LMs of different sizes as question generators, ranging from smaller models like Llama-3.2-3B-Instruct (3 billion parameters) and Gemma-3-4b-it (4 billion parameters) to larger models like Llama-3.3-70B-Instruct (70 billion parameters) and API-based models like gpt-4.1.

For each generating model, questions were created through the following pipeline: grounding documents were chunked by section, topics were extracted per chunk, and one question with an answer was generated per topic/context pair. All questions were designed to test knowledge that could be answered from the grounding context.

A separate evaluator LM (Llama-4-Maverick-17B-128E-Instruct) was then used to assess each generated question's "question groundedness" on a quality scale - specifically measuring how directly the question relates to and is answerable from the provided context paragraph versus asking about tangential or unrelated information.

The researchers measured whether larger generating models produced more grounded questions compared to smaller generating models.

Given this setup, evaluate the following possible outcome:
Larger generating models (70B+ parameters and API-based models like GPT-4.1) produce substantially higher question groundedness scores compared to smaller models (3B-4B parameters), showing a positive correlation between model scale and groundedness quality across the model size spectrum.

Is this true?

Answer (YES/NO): NO